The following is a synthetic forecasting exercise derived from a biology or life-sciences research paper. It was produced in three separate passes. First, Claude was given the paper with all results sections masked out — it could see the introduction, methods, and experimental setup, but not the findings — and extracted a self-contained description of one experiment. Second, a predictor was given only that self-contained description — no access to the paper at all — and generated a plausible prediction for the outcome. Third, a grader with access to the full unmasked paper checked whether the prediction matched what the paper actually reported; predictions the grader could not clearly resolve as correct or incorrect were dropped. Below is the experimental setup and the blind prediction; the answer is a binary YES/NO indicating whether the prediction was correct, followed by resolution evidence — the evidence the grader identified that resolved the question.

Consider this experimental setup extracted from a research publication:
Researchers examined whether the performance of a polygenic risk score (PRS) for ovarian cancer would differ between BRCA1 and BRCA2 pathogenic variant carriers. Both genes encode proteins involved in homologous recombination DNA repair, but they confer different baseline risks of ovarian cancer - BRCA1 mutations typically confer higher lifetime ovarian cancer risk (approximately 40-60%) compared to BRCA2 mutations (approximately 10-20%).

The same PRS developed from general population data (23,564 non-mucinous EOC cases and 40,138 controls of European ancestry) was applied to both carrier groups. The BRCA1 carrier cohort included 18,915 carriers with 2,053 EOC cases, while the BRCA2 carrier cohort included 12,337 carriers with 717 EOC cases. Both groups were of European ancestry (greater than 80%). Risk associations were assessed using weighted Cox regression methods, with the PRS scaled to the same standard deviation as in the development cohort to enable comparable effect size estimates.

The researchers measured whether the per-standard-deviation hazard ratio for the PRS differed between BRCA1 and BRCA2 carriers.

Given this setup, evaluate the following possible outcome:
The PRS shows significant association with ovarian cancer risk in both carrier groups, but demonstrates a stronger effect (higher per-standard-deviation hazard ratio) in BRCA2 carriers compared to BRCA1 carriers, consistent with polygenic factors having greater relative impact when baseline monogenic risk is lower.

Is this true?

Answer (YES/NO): YES